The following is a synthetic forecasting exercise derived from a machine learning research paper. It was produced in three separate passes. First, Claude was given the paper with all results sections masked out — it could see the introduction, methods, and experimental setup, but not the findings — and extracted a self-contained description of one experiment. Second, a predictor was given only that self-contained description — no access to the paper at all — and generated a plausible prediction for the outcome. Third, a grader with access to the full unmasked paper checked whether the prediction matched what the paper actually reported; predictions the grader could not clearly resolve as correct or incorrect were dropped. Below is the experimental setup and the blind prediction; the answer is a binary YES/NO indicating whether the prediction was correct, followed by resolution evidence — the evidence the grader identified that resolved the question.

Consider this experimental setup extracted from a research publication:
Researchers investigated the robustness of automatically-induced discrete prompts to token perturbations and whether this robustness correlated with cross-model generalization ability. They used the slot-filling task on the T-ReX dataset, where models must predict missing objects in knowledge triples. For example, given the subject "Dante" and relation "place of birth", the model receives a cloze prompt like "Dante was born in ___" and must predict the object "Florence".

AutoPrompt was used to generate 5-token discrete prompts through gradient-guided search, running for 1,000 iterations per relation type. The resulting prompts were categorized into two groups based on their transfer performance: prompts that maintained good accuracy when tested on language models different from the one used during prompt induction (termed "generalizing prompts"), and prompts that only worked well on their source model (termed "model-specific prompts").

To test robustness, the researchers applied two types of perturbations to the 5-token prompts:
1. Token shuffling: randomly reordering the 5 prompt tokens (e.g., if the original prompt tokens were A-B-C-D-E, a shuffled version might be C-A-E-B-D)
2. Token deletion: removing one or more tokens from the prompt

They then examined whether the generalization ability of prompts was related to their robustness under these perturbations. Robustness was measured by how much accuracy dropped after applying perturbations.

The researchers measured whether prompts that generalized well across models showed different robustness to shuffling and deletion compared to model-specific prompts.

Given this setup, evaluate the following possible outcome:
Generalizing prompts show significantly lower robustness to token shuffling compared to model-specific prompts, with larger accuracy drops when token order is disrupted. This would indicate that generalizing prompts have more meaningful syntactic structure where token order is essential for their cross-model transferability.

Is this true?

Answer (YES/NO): NO